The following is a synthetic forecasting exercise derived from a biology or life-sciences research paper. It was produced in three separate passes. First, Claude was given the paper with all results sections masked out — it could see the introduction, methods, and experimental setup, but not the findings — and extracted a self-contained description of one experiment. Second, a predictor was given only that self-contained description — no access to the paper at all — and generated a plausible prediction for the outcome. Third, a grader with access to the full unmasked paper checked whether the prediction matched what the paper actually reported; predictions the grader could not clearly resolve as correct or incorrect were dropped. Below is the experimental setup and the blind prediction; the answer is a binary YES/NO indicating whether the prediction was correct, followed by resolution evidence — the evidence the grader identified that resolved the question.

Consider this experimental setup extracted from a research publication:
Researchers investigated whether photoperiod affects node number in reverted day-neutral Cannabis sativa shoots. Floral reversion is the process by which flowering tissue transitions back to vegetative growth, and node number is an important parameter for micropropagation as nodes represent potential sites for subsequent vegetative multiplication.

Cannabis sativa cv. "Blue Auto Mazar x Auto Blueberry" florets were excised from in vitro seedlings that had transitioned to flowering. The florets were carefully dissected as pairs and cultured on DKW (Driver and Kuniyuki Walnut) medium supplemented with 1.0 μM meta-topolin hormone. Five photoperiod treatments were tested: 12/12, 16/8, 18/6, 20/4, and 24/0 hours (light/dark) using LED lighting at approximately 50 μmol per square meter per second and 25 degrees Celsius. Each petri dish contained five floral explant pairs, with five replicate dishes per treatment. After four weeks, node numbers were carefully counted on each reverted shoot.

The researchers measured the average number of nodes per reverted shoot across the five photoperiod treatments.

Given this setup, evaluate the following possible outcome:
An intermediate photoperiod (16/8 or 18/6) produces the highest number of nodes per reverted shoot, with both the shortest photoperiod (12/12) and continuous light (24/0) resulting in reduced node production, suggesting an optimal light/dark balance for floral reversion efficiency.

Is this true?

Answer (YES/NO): NO